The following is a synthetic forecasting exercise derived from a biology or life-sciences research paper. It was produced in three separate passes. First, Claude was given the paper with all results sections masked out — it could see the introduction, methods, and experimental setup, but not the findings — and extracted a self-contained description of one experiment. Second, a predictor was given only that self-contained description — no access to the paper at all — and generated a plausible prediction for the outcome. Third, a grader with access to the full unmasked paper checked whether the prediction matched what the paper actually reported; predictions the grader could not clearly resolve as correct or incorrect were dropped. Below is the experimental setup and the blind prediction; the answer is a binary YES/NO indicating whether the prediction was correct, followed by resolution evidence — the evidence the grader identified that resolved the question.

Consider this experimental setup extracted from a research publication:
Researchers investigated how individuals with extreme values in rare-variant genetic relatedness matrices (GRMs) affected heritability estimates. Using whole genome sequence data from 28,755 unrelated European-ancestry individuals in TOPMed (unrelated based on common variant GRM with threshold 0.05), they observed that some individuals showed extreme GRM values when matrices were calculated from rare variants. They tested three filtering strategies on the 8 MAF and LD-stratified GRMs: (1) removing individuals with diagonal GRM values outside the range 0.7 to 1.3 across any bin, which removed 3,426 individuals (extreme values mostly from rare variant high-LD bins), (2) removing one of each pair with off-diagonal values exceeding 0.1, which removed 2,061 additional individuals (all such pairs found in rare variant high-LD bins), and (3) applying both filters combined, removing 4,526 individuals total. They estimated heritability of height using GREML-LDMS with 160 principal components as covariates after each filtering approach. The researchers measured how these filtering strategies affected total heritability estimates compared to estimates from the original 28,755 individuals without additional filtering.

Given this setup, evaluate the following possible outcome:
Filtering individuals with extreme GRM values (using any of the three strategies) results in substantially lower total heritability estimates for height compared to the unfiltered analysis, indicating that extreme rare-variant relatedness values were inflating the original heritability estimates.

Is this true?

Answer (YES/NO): NO